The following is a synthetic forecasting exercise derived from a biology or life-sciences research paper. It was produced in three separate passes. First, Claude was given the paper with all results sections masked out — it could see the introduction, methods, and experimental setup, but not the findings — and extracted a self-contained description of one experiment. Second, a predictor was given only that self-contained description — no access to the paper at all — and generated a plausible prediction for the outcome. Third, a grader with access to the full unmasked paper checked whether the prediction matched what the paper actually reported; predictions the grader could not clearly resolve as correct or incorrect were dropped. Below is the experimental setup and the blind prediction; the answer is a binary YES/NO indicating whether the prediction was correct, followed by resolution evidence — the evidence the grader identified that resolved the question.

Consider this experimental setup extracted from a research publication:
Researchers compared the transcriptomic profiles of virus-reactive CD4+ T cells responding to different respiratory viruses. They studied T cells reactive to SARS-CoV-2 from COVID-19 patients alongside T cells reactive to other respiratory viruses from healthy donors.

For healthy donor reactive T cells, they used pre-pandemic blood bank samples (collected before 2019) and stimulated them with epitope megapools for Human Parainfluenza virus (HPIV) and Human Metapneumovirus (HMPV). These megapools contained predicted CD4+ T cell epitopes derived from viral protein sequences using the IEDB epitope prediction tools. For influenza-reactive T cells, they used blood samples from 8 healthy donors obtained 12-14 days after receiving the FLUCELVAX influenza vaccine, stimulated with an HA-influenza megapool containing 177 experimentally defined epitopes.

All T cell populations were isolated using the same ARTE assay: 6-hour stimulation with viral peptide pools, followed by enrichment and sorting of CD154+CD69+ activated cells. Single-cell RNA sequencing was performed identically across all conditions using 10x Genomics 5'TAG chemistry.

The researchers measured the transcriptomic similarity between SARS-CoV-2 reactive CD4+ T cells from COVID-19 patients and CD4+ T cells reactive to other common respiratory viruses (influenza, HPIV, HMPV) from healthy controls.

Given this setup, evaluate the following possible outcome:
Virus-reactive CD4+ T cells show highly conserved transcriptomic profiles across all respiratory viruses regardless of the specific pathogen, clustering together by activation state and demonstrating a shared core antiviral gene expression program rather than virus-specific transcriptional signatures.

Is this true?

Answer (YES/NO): NO